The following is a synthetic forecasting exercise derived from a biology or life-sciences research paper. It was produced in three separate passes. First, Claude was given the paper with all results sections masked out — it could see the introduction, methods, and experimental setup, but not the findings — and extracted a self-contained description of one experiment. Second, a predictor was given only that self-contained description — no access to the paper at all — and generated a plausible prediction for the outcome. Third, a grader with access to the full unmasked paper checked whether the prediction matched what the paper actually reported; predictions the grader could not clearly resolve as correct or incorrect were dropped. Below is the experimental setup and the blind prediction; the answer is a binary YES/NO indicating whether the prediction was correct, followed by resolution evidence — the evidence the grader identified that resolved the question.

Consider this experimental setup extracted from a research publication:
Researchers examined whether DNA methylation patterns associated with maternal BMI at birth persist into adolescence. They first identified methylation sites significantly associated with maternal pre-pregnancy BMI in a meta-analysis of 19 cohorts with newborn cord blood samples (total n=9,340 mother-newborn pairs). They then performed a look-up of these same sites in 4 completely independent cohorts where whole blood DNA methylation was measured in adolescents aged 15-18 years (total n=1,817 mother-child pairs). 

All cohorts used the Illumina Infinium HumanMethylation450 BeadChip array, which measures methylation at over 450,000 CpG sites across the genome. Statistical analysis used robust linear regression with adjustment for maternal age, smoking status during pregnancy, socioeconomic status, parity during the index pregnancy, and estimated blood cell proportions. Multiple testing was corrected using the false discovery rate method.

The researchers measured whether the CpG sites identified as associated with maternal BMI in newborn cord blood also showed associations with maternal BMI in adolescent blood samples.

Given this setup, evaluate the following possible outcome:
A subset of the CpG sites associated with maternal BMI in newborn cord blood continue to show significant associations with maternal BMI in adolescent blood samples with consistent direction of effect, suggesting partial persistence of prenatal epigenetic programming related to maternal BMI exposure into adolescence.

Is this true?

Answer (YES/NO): NO